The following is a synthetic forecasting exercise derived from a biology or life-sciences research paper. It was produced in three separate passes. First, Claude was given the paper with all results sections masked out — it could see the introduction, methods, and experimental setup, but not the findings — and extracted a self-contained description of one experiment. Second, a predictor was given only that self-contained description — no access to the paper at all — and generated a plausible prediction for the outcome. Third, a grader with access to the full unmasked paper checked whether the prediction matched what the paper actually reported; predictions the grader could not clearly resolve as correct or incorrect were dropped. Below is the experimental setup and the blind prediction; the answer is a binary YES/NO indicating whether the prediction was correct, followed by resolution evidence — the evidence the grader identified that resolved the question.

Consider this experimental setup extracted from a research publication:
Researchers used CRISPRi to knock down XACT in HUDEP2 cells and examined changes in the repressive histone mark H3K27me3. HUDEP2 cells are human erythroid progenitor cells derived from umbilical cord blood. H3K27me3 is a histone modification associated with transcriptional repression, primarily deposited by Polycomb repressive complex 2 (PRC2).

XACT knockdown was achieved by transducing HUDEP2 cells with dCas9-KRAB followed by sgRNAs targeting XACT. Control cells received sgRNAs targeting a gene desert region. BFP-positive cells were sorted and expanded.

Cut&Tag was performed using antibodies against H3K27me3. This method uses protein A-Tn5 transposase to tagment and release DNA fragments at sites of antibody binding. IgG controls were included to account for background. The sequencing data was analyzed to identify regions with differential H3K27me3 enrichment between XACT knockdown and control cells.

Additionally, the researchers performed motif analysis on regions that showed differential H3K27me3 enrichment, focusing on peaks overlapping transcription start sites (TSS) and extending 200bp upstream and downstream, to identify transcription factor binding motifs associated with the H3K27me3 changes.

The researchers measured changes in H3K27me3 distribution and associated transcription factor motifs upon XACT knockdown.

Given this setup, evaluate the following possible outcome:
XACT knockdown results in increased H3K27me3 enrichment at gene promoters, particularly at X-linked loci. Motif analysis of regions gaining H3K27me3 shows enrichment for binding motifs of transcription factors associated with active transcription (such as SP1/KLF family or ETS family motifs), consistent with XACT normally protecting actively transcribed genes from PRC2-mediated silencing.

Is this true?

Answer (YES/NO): NO